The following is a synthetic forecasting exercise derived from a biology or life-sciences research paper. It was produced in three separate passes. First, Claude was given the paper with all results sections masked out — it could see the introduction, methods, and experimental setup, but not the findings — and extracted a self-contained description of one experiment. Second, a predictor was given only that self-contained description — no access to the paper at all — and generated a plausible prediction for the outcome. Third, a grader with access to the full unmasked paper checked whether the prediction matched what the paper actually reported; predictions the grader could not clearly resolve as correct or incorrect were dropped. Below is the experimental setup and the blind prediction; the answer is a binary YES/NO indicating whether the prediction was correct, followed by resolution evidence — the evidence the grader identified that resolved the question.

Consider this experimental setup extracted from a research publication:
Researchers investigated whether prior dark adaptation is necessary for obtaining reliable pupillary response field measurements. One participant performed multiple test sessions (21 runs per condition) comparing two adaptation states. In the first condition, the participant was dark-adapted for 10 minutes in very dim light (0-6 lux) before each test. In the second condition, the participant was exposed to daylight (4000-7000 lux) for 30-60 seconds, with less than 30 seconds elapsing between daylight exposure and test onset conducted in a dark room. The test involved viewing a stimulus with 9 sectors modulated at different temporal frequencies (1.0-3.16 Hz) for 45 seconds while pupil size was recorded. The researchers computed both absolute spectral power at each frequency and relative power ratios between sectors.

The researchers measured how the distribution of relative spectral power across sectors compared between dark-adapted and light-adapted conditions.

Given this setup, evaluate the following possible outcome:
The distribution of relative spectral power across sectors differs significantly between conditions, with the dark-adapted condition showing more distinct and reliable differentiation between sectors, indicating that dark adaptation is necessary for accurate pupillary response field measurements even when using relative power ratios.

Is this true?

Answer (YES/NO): NO